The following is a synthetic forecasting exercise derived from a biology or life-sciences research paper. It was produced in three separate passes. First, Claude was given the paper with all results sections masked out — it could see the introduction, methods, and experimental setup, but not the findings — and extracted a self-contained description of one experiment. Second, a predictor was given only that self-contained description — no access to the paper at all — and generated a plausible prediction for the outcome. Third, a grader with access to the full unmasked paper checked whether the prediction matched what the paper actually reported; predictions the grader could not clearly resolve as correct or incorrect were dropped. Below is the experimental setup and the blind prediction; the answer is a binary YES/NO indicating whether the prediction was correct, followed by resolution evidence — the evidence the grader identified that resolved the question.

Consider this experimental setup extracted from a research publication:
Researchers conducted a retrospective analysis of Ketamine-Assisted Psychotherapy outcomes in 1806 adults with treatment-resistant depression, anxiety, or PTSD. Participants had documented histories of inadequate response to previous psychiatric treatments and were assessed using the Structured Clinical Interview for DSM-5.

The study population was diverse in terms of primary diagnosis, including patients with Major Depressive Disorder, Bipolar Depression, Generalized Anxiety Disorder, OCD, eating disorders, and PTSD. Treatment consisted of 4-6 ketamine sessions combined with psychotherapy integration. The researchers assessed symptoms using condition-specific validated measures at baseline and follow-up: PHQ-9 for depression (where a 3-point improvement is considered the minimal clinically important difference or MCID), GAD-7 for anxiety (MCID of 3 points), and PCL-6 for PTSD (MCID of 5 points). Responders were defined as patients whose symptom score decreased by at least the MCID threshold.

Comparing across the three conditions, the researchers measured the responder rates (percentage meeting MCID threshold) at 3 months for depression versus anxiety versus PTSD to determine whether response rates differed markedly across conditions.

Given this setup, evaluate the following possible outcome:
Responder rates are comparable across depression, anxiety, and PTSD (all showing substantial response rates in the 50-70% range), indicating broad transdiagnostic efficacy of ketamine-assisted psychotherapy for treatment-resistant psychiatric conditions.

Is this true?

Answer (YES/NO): NO